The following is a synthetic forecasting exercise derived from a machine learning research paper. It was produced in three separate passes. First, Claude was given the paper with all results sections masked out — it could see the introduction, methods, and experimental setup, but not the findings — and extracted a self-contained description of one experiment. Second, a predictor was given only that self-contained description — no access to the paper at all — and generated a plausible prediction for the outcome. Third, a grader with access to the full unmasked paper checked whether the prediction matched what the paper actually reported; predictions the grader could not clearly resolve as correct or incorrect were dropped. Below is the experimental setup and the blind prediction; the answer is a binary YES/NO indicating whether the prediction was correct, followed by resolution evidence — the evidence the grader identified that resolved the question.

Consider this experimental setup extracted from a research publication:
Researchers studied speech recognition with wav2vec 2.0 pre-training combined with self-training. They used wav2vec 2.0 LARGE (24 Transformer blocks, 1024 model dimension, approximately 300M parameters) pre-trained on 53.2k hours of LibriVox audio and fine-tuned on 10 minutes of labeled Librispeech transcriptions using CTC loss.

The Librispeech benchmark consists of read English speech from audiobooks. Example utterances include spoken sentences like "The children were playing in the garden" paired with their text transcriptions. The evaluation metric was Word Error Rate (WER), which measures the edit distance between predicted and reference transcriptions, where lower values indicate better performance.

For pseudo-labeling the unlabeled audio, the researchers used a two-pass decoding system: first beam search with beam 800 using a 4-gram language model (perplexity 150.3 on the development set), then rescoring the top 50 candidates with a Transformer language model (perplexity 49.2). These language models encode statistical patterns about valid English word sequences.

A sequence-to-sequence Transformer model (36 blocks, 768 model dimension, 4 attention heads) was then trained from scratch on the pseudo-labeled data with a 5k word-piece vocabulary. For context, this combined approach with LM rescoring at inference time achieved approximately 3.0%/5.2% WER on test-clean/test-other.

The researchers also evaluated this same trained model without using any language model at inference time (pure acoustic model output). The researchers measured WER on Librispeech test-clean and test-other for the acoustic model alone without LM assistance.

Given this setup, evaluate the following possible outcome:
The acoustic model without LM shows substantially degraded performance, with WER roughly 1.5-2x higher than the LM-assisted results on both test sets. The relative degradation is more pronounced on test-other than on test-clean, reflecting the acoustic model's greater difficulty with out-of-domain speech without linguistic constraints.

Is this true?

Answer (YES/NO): NO